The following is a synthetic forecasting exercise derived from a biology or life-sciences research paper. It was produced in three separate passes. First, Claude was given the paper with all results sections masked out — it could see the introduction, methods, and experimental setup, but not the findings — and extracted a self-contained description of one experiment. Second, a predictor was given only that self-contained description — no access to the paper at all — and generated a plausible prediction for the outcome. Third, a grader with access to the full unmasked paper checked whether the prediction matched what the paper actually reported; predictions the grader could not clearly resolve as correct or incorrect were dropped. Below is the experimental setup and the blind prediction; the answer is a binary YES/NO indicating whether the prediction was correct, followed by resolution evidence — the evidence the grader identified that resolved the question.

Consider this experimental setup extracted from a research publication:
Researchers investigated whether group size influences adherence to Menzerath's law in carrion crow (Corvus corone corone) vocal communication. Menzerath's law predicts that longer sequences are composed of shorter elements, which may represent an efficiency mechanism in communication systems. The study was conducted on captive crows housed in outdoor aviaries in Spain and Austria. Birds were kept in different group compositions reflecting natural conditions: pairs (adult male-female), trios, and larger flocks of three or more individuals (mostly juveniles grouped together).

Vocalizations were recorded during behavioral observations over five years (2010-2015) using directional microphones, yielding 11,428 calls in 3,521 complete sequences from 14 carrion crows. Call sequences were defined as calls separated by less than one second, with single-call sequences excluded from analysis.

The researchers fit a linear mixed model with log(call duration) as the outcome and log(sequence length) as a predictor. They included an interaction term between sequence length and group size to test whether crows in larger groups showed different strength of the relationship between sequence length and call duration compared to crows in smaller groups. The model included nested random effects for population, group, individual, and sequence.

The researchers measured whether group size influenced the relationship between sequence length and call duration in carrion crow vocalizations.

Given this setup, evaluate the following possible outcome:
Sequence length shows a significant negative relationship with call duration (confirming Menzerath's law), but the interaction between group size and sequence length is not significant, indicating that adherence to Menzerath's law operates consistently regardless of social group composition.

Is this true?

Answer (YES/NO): YES